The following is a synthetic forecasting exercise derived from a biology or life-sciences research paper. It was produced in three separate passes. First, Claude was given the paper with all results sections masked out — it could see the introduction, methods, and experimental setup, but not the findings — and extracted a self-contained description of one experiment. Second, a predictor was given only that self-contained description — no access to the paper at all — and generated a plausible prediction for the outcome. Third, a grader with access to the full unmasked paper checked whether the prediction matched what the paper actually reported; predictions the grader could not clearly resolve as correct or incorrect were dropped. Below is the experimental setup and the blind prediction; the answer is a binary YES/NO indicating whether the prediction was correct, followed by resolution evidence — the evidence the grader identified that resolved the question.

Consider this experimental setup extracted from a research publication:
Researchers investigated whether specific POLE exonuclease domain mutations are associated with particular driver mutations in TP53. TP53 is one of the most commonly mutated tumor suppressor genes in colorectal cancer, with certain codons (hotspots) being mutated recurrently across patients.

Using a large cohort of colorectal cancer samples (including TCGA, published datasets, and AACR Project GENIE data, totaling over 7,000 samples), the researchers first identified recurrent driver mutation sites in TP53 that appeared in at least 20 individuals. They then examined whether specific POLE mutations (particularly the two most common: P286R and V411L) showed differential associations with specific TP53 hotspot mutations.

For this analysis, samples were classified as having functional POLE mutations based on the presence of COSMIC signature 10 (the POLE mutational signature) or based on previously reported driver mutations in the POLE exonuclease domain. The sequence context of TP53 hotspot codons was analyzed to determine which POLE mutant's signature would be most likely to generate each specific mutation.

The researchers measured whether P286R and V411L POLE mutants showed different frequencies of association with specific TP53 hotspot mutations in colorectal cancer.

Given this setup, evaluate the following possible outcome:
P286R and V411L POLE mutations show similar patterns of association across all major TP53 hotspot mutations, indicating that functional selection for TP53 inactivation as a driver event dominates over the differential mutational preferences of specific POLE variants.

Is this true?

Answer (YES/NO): NO